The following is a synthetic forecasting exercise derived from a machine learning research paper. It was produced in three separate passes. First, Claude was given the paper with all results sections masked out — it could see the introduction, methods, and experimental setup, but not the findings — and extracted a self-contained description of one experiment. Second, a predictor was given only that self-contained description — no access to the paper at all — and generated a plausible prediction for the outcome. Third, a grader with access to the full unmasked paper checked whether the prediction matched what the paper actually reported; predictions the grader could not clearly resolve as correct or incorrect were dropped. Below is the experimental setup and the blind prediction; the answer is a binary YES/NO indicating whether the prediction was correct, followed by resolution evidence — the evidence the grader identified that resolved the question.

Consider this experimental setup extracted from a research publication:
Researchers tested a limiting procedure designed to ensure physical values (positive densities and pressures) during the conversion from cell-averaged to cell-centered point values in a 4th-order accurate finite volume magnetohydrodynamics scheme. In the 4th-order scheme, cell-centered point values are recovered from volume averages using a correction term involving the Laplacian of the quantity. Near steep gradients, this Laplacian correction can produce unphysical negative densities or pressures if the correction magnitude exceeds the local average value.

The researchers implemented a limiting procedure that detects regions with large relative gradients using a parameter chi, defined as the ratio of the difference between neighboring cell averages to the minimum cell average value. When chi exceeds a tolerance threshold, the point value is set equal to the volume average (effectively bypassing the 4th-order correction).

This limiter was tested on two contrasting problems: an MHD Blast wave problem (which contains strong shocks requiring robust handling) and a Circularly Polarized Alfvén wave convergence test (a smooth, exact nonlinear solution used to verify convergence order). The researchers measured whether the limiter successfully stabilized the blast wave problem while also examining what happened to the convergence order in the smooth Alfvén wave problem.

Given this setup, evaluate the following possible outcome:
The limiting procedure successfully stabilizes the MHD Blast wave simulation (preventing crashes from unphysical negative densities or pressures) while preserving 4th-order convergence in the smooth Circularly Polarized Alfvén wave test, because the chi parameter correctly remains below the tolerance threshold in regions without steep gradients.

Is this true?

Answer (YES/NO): NO